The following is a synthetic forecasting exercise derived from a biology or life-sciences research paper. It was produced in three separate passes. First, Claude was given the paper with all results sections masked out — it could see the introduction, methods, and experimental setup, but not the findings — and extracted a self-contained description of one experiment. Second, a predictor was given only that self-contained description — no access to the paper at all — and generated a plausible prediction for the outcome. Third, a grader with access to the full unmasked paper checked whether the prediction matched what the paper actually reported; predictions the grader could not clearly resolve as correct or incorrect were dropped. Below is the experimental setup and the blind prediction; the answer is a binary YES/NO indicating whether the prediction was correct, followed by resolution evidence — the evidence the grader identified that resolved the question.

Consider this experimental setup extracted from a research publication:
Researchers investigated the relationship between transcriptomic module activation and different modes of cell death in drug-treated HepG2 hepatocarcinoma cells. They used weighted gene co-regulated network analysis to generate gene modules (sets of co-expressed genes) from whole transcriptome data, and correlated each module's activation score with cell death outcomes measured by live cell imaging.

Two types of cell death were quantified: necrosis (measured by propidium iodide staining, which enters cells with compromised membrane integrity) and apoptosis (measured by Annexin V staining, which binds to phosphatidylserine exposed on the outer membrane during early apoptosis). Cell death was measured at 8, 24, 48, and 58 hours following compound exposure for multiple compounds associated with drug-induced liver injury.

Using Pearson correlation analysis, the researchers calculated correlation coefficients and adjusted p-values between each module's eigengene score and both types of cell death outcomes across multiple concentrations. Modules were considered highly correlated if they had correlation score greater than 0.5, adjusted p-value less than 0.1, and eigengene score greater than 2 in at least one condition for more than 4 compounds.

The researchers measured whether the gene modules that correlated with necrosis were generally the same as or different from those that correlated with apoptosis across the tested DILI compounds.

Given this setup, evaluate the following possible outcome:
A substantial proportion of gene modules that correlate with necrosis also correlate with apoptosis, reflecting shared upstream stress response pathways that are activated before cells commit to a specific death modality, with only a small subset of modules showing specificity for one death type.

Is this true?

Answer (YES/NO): YES